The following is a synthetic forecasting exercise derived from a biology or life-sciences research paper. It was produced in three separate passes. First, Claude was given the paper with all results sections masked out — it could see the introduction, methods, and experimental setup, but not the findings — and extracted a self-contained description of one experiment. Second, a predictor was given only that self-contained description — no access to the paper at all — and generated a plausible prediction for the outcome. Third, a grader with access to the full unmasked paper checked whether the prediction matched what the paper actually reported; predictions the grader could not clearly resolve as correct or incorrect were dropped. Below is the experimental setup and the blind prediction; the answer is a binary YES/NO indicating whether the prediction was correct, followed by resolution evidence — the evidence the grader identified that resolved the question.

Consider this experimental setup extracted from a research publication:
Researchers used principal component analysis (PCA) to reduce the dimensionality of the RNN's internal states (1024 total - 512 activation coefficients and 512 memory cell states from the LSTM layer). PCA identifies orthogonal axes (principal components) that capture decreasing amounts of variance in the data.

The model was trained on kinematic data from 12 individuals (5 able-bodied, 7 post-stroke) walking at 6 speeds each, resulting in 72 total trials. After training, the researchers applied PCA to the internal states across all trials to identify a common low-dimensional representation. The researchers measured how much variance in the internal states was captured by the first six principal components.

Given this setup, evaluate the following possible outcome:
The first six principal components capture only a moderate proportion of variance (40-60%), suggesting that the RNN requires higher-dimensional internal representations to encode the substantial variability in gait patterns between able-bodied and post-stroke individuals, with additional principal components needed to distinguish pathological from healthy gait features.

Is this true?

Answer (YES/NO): NO